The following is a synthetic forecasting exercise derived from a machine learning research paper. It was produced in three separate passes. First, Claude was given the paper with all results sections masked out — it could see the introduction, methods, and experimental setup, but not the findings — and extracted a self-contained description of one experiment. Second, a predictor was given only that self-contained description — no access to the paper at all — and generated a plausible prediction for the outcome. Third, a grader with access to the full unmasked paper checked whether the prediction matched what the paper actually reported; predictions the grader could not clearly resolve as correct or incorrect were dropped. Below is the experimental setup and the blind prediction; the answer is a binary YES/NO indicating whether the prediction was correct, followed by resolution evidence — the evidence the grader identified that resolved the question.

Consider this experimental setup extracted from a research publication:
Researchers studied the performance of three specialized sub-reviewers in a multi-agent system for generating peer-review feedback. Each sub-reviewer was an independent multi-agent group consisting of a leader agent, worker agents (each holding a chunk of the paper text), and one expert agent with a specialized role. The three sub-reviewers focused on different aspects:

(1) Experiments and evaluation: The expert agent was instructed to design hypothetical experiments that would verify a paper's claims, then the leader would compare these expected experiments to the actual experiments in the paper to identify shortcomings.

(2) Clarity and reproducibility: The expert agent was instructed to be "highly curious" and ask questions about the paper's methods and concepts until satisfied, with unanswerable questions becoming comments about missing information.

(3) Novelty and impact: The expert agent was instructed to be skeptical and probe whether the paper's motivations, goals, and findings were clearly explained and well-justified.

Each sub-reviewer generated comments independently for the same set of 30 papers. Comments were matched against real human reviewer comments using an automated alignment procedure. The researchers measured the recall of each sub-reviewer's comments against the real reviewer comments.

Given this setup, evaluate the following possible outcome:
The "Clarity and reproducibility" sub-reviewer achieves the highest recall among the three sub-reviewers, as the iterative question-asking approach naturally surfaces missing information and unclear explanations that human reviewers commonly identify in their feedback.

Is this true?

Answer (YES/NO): NO